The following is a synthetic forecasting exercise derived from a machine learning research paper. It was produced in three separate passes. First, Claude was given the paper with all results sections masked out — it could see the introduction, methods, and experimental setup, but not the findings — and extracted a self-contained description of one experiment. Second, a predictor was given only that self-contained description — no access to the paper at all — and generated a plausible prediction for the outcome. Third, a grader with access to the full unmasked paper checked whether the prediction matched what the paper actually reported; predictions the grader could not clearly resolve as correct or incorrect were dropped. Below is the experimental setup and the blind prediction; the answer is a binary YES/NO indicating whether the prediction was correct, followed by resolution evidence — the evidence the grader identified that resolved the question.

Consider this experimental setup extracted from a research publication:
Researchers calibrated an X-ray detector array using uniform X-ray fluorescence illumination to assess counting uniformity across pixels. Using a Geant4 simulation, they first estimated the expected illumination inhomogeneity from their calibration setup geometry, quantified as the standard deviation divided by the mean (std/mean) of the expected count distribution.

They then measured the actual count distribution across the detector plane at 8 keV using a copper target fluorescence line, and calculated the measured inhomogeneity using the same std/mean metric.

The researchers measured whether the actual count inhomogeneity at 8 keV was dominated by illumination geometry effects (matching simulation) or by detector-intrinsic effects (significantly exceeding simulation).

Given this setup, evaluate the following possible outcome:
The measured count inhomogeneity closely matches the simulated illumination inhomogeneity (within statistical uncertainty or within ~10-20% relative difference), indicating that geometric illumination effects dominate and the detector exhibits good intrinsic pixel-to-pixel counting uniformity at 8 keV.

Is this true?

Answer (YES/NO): YES